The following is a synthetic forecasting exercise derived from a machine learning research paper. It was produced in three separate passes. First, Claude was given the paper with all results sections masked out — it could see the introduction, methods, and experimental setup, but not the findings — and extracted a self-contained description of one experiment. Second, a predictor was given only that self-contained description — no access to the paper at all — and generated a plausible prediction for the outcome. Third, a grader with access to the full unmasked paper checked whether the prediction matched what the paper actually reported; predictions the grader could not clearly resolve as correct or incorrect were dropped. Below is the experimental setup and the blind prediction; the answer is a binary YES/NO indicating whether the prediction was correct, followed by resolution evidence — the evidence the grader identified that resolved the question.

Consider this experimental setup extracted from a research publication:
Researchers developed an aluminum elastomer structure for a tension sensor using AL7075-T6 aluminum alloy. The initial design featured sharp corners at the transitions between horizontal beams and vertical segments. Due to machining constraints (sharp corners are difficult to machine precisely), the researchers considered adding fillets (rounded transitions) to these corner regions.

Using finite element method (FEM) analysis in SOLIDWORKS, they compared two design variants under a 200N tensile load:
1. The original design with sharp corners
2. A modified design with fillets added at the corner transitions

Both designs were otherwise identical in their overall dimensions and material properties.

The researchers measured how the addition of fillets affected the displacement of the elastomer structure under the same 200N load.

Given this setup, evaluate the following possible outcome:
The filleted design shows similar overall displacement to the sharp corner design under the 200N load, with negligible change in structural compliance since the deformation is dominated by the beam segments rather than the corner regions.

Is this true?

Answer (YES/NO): NO